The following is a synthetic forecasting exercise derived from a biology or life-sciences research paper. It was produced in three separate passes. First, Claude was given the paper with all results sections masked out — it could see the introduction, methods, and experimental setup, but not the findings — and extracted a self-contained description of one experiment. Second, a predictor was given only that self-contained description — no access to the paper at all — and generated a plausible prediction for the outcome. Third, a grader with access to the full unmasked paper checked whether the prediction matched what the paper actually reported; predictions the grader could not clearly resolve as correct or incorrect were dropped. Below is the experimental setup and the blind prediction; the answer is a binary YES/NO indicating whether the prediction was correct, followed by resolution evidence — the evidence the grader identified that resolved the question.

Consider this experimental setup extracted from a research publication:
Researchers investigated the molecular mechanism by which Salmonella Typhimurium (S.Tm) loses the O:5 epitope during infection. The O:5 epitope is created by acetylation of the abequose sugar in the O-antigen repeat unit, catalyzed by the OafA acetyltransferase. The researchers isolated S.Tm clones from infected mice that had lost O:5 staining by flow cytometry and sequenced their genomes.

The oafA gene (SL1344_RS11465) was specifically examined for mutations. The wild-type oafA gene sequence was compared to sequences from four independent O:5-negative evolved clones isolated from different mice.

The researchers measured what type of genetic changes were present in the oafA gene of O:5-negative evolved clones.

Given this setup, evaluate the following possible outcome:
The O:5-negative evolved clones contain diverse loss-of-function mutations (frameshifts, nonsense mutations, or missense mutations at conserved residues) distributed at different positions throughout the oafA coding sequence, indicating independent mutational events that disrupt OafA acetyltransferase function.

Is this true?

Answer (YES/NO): NO